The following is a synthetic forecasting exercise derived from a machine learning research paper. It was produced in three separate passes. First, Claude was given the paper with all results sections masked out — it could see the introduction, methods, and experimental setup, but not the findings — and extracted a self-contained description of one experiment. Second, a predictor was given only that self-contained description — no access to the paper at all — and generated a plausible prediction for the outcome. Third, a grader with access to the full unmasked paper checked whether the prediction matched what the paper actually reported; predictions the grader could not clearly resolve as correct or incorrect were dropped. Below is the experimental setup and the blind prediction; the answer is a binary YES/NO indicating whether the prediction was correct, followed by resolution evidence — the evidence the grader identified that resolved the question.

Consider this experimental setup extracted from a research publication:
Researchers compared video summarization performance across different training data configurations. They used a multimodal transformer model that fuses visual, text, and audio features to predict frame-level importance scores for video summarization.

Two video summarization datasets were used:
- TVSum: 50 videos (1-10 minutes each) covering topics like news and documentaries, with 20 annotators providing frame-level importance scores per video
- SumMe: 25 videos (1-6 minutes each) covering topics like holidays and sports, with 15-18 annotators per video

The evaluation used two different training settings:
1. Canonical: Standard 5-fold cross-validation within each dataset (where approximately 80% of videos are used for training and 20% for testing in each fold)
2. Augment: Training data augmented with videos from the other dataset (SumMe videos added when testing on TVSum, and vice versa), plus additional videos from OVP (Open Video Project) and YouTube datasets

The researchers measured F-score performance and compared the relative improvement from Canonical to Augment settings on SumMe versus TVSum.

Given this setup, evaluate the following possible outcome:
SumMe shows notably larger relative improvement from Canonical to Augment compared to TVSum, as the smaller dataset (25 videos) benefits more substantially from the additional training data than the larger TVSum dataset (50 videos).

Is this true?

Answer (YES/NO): YES